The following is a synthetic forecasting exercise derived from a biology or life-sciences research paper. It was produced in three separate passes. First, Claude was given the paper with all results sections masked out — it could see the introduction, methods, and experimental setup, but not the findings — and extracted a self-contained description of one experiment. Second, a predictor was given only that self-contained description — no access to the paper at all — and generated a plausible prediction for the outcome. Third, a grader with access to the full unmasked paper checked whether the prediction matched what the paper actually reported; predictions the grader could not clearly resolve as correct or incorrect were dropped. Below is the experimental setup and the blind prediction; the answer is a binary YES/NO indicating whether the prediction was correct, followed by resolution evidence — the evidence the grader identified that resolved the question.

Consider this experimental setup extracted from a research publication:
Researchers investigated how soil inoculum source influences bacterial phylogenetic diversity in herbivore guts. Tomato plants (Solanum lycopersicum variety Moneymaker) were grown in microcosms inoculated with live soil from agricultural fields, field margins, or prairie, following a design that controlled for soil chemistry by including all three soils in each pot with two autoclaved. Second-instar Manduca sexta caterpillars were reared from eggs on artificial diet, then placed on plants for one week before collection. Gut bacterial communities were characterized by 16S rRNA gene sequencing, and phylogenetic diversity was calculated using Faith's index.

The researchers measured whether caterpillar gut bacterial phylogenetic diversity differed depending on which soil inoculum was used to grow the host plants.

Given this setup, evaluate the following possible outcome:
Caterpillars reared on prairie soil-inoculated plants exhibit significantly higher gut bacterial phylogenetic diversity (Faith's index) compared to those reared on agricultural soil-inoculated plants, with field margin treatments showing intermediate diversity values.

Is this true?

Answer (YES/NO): NO